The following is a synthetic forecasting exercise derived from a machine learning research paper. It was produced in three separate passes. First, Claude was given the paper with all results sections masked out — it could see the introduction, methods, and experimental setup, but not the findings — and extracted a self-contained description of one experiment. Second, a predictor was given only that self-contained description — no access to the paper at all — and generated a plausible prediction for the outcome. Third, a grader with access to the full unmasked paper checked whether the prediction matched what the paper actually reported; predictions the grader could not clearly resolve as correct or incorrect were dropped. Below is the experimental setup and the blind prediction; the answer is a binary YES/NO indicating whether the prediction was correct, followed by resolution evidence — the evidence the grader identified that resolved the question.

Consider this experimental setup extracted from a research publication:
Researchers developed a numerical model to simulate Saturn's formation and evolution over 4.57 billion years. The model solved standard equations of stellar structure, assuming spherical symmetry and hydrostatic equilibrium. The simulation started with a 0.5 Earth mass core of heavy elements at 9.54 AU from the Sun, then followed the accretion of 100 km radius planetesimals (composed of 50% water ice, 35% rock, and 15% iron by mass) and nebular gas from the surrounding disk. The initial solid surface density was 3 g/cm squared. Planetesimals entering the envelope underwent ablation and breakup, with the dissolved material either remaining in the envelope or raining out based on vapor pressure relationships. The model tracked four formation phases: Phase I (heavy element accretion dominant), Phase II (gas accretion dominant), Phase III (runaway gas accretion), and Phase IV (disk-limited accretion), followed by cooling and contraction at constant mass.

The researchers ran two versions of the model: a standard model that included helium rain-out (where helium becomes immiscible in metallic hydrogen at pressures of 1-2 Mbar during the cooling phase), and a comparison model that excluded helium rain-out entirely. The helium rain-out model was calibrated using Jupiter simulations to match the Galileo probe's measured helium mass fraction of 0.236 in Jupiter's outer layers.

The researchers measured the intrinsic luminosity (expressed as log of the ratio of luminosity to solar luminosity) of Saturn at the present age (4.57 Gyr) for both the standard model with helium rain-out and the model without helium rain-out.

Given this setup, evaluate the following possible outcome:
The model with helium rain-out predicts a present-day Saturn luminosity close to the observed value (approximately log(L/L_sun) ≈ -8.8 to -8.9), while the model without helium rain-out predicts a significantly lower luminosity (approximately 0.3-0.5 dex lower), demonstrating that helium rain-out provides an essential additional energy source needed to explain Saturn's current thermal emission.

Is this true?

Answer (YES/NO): NO